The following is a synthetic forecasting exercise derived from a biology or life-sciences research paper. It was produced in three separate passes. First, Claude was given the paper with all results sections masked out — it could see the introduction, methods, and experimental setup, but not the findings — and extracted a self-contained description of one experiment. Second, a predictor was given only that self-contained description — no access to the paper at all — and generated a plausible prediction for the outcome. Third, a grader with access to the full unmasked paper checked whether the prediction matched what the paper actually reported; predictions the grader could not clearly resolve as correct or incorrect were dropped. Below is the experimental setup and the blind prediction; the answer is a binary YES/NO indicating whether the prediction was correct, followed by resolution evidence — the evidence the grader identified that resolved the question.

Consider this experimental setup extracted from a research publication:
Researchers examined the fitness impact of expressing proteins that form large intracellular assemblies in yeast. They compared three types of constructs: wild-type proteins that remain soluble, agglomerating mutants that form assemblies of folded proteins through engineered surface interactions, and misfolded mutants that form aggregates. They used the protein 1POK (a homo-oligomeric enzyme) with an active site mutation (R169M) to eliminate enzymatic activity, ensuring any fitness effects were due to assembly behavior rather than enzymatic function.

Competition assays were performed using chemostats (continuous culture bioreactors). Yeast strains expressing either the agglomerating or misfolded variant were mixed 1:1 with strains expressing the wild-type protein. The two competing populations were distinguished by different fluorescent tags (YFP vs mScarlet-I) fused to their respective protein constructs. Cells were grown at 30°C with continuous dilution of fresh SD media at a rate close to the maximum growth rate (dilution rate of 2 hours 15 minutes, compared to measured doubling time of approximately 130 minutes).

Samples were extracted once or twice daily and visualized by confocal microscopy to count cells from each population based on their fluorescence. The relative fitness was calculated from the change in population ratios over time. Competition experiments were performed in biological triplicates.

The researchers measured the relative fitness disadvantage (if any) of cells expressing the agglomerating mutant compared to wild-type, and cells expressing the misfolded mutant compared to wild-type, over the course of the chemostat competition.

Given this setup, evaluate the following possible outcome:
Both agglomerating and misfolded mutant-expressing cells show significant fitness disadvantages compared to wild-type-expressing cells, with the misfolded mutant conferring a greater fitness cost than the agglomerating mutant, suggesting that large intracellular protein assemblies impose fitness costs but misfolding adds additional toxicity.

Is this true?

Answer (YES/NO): NO